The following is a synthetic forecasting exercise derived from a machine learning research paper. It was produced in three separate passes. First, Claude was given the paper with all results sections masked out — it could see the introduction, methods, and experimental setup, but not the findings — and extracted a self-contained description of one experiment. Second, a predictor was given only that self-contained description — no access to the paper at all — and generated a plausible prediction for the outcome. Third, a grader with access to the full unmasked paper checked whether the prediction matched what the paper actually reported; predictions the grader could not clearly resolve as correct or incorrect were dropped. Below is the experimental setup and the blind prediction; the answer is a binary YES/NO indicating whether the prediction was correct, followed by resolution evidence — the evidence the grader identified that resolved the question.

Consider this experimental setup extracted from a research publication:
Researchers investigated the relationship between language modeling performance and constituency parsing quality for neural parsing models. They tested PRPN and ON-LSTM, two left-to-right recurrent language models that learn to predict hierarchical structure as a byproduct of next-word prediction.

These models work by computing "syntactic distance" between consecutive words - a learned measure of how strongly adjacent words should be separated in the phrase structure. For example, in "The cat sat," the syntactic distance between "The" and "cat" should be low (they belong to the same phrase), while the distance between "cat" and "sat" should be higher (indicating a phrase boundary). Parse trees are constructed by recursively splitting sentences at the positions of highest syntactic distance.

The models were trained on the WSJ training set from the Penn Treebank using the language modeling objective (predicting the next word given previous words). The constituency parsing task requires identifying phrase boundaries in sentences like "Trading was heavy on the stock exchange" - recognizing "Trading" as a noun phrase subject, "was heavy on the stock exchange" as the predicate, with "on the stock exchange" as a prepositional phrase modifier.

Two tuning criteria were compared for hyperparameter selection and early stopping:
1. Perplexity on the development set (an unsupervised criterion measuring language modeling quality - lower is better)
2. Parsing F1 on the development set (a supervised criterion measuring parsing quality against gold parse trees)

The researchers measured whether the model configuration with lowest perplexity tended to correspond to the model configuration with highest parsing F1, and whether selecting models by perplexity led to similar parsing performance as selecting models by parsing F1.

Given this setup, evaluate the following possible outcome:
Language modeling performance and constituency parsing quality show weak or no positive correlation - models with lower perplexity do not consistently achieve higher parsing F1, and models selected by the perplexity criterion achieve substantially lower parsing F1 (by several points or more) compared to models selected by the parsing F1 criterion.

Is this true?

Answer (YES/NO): YES